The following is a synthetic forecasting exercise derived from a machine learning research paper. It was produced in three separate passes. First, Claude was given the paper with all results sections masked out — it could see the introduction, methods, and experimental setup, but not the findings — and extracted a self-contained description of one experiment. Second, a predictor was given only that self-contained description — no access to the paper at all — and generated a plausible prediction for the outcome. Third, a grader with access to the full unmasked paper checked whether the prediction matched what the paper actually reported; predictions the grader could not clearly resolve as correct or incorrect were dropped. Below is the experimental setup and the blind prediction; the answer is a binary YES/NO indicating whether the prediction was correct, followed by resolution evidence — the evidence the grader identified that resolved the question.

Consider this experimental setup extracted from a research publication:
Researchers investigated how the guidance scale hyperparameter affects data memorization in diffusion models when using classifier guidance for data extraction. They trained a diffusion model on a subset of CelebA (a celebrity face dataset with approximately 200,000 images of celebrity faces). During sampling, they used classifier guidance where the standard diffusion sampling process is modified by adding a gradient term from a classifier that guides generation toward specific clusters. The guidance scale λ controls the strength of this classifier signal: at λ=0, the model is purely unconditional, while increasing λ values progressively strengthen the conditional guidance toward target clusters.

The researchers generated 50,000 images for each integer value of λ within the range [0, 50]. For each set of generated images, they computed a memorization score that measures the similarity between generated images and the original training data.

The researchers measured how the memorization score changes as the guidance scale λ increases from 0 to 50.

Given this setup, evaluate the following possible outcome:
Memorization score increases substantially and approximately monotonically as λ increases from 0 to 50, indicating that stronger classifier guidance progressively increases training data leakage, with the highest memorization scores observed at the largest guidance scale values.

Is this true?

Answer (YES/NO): NO